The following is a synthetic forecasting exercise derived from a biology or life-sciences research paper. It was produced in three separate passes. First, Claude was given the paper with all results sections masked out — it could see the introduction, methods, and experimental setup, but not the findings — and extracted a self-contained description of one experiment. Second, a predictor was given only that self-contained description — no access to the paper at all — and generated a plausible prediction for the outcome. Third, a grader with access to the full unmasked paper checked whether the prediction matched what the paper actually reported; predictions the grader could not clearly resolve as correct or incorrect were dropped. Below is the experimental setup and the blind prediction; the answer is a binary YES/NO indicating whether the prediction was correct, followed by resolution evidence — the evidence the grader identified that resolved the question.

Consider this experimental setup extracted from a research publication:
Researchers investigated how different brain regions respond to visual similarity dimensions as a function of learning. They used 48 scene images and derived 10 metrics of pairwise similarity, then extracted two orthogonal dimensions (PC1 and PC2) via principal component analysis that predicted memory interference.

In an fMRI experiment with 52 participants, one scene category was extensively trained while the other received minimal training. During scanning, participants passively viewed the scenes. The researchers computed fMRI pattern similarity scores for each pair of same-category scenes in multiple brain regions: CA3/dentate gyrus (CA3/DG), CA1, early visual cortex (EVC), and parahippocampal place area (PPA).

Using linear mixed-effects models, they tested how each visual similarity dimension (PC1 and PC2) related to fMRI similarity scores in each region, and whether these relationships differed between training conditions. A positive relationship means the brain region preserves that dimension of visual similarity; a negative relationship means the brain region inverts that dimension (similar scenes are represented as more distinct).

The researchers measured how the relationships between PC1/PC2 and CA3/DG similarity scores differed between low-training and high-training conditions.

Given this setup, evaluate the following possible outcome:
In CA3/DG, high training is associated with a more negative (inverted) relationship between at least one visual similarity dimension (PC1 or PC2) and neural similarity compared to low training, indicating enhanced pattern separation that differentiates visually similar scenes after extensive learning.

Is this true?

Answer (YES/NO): YES